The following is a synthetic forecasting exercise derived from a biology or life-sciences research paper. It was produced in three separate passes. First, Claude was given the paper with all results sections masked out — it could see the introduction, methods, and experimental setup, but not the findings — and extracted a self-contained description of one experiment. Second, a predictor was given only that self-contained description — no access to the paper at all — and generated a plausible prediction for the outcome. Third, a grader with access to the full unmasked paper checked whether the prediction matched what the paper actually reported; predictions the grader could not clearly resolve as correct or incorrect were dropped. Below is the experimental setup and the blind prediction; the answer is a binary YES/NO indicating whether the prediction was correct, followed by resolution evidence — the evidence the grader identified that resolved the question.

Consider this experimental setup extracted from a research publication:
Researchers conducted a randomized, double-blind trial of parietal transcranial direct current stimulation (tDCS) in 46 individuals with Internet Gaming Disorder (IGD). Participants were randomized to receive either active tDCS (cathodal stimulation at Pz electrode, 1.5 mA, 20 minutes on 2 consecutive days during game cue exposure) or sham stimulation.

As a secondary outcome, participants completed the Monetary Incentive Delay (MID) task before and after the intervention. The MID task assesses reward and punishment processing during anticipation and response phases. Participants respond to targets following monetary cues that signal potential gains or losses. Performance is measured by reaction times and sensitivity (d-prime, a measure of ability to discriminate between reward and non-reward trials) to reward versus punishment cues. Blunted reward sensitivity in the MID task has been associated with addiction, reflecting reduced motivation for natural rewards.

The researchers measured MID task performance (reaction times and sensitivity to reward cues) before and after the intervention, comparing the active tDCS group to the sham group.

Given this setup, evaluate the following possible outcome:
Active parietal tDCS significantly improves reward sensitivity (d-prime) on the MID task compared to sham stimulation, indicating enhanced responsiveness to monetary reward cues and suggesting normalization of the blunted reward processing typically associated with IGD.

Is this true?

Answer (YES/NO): NO